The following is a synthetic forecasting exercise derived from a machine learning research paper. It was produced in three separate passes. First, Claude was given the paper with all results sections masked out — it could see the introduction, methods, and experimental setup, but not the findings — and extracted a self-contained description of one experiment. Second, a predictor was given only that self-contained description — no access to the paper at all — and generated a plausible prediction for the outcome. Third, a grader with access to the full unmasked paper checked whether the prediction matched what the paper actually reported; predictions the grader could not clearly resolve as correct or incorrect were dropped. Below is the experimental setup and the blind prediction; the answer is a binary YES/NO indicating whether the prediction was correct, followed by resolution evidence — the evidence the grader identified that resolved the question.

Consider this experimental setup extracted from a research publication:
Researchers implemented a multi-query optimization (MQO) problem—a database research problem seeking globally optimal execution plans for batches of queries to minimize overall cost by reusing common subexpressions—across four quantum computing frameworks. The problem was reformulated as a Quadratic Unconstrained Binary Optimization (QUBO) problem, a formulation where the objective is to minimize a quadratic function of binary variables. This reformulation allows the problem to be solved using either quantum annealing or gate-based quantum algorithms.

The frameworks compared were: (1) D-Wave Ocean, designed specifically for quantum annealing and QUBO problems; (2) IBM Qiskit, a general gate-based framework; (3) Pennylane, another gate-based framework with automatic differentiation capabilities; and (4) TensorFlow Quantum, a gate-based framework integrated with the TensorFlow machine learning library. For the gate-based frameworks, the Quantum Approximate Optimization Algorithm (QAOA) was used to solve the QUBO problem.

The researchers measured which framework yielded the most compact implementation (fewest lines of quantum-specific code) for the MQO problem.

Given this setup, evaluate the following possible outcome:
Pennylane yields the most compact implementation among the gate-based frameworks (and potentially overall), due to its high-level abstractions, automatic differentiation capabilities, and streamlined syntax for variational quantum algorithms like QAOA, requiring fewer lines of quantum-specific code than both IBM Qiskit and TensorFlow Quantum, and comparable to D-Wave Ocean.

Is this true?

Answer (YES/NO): NO